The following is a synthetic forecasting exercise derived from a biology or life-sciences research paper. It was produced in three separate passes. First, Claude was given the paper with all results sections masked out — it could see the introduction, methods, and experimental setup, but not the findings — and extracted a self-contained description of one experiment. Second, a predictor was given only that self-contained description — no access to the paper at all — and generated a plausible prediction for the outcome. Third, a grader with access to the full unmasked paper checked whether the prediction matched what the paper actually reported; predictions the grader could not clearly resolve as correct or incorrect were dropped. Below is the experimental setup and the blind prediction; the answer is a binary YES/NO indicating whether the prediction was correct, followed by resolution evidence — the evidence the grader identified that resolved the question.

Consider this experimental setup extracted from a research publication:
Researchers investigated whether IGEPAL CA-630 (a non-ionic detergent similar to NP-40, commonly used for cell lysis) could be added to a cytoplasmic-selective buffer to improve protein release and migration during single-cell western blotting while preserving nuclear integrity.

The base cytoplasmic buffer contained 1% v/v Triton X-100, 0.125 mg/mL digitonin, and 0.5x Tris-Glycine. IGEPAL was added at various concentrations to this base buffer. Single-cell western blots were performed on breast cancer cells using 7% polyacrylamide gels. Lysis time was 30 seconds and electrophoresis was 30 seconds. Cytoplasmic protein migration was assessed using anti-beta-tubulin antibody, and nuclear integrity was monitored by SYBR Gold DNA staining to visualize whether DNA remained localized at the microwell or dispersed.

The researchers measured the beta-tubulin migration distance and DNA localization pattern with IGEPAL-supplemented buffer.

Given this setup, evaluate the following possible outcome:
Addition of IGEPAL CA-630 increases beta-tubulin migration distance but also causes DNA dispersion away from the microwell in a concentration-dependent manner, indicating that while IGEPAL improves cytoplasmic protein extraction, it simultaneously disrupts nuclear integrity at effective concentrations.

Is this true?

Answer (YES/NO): NO